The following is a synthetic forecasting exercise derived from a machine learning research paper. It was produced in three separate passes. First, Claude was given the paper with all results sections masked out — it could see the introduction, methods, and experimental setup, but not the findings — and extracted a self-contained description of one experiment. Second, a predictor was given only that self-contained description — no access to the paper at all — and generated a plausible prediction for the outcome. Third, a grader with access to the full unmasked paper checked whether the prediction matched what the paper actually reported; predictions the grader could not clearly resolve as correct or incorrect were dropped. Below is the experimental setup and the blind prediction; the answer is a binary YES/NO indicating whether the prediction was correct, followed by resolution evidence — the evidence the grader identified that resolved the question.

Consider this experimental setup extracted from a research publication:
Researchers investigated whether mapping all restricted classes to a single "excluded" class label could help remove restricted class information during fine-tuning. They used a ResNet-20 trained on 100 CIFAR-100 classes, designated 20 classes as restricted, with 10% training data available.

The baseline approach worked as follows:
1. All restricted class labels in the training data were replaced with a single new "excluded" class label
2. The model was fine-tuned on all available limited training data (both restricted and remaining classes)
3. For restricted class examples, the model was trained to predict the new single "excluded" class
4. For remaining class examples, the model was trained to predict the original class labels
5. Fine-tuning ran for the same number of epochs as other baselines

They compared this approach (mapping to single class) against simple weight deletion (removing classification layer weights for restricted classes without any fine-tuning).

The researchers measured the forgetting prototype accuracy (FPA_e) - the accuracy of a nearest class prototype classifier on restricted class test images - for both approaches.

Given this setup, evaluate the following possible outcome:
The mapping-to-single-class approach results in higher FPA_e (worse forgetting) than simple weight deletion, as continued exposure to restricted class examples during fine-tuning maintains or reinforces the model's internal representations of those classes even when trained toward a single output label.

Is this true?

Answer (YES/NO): NO